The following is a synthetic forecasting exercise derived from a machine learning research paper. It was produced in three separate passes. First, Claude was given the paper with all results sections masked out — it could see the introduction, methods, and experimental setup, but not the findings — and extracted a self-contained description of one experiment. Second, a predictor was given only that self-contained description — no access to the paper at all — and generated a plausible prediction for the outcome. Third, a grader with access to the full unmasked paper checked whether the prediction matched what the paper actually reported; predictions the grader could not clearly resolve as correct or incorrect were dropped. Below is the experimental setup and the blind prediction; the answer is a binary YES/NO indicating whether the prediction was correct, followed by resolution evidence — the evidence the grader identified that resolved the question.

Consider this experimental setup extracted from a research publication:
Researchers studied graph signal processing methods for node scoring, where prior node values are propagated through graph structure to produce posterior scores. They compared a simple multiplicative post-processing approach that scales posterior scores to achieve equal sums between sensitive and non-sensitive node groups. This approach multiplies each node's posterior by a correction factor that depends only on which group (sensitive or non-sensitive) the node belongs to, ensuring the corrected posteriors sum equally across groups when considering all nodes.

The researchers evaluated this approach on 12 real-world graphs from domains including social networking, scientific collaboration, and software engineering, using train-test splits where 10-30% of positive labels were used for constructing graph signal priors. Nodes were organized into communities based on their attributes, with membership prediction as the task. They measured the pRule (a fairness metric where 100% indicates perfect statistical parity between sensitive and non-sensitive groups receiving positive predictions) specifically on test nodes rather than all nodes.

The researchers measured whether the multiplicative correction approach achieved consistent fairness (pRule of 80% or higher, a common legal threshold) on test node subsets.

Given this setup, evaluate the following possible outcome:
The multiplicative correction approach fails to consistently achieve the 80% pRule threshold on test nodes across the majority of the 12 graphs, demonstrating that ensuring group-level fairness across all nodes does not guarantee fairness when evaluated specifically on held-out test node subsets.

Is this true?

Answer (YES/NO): YES